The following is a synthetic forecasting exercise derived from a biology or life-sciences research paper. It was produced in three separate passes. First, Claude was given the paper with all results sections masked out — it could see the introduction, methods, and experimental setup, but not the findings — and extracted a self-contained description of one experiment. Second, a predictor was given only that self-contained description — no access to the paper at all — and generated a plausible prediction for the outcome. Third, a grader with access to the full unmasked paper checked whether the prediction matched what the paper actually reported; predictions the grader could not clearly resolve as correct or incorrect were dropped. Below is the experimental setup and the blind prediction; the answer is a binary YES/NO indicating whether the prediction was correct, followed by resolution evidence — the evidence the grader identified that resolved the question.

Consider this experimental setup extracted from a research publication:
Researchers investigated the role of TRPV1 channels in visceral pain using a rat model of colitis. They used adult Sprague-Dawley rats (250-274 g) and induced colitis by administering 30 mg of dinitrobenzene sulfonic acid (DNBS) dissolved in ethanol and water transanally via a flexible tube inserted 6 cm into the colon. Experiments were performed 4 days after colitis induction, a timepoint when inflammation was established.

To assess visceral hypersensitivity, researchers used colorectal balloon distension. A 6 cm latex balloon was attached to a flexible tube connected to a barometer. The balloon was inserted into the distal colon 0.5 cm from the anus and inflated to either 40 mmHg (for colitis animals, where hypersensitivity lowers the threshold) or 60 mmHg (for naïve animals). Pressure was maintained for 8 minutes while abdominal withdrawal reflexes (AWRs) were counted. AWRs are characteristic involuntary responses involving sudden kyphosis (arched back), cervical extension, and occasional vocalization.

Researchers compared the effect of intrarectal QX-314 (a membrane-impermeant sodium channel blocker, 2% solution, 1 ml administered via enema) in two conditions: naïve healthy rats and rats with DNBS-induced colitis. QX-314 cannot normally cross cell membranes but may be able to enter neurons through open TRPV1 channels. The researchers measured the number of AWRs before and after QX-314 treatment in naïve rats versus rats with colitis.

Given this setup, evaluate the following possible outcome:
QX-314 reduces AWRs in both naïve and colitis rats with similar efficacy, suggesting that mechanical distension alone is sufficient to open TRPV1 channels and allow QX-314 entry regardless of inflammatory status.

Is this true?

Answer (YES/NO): NO